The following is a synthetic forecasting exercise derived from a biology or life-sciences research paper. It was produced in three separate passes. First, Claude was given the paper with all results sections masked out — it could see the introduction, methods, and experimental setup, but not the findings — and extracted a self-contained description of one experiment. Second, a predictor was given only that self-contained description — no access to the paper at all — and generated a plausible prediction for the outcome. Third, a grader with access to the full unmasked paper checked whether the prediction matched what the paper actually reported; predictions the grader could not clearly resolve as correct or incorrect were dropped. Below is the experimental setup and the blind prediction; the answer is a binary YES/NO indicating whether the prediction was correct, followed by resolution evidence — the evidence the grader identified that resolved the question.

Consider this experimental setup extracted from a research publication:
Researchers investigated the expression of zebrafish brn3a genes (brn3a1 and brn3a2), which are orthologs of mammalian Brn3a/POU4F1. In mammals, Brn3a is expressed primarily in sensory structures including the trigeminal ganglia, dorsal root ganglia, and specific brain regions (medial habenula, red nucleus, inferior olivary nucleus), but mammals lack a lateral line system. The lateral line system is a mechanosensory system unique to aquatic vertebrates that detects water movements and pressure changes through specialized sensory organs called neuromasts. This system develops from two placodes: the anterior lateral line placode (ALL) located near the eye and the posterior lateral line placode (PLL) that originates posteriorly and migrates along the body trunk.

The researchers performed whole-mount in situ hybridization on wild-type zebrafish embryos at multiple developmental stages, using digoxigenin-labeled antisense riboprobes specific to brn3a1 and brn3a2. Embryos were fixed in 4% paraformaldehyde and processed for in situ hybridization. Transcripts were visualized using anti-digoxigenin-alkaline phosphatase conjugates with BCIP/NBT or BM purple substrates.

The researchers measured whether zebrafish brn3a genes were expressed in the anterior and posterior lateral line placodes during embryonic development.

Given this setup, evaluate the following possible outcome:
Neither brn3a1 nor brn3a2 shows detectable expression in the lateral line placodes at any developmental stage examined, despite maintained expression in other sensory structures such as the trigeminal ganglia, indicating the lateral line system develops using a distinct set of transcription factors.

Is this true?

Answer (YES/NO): NO